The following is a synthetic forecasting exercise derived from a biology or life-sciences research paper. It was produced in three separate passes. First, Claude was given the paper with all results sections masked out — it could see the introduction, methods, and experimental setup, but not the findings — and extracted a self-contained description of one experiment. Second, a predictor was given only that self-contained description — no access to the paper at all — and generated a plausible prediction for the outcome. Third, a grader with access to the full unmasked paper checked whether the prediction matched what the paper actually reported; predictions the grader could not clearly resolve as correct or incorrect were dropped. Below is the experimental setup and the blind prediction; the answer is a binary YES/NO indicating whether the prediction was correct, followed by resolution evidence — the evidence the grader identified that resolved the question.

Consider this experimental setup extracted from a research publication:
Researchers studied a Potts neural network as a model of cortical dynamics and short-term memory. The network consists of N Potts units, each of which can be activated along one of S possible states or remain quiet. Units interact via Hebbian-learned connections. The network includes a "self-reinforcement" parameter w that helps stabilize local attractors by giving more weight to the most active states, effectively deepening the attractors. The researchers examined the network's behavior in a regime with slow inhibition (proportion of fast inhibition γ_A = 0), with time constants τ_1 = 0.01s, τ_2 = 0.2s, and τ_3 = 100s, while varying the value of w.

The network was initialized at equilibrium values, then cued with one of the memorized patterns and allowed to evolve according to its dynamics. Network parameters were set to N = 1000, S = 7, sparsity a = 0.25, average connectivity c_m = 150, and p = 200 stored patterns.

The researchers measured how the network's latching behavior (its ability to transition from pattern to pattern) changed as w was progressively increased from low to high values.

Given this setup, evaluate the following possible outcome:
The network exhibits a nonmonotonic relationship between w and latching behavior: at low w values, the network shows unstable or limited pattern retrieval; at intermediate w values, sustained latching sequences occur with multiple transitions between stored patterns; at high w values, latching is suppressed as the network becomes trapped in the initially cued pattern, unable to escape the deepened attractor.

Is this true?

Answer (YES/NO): YES